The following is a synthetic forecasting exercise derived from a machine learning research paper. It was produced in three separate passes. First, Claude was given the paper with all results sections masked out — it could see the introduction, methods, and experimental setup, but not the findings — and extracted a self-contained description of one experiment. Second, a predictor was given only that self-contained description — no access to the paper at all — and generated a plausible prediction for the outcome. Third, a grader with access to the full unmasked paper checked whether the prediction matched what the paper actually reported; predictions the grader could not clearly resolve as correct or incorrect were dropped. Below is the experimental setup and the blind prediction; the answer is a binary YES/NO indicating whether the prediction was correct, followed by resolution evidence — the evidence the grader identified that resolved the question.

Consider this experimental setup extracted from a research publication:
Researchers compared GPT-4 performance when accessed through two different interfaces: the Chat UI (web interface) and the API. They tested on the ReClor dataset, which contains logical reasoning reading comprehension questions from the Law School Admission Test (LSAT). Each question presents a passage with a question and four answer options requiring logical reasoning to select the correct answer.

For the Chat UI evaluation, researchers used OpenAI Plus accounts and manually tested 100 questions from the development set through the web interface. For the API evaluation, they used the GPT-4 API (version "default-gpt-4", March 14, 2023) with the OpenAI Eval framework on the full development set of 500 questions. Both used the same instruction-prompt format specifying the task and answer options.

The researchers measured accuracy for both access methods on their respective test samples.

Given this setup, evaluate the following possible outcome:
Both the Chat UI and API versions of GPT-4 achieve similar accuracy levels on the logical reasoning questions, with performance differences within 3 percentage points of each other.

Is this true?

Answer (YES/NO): NO